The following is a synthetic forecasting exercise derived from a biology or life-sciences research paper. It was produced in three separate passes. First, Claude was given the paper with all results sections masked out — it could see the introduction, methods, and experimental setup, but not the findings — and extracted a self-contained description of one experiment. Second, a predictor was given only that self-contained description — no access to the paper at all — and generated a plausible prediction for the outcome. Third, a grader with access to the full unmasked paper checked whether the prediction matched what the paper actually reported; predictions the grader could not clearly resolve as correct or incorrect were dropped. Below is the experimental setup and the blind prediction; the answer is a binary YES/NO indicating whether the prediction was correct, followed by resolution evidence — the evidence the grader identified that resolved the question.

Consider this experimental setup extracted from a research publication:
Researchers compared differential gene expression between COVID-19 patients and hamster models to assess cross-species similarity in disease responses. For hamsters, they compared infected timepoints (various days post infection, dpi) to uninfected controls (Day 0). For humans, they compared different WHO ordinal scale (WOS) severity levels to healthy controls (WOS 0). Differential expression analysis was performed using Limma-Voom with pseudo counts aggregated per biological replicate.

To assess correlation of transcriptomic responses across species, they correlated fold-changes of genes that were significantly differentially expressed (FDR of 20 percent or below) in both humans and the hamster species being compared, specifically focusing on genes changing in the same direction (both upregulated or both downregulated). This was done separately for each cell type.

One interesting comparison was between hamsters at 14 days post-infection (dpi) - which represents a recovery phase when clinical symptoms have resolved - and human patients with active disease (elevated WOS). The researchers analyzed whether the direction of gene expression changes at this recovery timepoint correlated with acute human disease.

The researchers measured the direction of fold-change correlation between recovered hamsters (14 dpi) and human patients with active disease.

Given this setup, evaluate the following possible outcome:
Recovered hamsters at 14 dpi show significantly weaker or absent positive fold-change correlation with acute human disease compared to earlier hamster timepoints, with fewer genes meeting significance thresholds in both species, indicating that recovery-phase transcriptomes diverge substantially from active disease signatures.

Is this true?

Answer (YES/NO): NO